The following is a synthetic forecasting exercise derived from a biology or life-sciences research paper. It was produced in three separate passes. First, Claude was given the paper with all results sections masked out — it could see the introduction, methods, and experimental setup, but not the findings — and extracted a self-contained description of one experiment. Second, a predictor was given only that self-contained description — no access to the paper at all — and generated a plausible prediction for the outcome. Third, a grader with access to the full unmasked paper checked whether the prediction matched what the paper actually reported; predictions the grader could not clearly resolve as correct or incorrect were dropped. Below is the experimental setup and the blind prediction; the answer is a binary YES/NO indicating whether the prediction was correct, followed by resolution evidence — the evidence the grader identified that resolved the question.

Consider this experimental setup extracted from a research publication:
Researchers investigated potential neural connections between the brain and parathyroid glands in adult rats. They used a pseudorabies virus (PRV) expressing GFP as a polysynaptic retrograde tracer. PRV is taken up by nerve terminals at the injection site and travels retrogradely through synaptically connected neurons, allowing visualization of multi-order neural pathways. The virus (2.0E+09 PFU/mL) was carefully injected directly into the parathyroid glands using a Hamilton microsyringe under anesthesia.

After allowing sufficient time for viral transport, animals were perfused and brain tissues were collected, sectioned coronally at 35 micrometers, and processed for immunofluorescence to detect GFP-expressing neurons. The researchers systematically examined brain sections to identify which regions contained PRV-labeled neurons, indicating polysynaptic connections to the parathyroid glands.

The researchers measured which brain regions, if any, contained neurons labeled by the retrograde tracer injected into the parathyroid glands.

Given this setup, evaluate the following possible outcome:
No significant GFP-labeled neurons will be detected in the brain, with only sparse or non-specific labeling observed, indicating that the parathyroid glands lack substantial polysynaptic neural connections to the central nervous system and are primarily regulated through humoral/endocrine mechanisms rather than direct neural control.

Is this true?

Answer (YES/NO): NO